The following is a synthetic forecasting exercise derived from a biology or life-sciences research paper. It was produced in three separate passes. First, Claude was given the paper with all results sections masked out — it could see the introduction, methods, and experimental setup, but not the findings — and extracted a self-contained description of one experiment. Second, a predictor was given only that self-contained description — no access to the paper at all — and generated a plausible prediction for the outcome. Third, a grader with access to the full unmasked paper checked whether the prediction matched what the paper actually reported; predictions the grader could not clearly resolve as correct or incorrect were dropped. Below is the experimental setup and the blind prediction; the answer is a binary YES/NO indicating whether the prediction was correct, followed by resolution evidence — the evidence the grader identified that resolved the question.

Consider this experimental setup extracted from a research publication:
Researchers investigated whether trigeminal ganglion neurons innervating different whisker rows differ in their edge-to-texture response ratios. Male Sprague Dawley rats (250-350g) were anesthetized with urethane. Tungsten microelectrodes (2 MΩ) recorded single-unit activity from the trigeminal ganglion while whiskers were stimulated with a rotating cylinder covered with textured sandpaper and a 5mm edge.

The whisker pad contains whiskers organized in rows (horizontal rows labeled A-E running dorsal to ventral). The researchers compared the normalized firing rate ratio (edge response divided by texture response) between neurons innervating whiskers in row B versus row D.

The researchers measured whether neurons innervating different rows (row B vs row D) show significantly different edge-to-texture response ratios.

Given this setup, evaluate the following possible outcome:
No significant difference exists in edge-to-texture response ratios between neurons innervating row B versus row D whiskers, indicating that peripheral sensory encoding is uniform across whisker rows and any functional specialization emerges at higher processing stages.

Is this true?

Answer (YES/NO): YES